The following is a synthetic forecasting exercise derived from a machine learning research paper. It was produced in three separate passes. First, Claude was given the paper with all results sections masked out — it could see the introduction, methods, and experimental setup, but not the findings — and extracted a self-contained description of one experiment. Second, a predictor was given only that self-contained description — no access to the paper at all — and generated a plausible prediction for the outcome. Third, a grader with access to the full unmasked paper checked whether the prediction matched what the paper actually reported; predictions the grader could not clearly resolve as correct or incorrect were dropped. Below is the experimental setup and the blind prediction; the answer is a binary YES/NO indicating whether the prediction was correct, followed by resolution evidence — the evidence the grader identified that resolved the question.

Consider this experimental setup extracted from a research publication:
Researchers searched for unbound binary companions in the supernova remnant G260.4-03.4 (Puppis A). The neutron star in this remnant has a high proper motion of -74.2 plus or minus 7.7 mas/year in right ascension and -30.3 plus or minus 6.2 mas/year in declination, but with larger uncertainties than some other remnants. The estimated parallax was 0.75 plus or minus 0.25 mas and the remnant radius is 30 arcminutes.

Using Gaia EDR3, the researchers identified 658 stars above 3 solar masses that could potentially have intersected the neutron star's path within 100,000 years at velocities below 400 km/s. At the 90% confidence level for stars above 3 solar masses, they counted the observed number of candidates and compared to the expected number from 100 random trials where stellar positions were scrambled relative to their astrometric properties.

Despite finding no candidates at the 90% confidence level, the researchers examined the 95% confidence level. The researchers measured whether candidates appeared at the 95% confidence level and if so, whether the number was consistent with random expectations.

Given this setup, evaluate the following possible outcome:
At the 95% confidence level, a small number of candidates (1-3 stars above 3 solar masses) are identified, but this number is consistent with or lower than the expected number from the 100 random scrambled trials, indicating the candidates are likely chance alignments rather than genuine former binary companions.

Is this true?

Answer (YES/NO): YES